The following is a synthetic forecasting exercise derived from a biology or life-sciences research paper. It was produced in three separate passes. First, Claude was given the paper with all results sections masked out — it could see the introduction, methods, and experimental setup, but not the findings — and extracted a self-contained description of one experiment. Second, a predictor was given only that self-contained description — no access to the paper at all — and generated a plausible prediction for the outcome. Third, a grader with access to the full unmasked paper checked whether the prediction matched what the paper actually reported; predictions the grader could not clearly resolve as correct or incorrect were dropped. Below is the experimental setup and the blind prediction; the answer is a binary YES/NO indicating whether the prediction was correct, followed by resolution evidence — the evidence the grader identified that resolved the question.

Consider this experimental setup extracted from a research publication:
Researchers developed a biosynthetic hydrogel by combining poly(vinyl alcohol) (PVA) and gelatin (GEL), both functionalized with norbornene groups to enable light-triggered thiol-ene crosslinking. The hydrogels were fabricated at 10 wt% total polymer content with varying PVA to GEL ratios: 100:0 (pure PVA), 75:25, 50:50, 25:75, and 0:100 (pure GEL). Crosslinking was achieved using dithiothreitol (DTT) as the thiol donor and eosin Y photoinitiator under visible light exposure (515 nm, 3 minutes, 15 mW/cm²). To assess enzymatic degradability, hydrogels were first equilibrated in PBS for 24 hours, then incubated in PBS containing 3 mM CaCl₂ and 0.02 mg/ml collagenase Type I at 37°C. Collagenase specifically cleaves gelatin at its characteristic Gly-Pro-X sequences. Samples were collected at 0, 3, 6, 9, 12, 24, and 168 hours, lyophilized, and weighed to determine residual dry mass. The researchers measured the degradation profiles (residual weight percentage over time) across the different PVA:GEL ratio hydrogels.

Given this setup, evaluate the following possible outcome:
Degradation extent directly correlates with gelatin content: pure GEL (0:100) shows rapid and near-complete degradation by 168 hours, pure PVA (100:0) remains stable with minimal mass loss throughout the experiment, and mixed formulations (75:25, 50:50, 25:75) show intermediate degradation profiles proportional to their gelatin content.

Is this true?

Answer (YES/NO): NO